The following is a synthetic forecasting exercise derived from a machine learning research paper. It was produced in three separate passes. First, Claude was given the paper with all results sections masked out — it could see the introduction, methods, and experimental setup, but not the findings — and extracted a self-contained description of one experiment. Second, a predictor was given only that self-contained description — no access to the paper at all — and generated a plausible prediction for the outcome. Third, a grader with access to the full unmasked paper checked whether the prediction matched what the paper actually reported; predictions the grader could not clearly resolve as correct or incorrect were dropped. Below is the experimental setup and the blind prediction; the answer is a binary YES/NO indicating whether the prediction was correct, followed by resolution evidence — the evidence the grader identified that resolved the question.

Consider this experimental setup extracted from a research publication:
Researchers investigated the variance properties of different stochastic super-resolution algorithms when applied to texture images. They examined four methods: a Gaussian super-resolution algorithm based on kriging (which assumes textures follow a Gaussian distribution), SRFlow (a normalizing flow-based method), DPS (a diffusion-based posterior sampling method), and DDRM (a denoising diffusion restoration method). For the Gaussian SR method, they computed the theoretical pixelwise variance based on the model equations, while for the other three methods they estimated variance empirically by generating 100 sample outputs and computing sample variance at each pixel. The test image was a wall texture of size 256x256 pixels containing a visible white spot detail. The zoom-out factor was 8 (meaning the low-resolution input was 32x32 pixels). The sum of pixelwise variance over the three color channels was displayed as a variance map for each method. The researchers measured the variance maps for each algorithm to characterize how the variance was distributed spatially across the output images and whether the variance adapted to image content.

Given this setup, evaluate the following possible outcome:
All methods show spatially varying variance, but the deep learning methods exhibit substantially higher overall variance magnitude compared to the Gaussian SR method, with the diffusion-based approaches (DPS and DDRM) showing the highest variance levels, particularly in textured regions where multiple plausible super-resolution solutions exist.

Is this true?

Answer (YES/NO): NO